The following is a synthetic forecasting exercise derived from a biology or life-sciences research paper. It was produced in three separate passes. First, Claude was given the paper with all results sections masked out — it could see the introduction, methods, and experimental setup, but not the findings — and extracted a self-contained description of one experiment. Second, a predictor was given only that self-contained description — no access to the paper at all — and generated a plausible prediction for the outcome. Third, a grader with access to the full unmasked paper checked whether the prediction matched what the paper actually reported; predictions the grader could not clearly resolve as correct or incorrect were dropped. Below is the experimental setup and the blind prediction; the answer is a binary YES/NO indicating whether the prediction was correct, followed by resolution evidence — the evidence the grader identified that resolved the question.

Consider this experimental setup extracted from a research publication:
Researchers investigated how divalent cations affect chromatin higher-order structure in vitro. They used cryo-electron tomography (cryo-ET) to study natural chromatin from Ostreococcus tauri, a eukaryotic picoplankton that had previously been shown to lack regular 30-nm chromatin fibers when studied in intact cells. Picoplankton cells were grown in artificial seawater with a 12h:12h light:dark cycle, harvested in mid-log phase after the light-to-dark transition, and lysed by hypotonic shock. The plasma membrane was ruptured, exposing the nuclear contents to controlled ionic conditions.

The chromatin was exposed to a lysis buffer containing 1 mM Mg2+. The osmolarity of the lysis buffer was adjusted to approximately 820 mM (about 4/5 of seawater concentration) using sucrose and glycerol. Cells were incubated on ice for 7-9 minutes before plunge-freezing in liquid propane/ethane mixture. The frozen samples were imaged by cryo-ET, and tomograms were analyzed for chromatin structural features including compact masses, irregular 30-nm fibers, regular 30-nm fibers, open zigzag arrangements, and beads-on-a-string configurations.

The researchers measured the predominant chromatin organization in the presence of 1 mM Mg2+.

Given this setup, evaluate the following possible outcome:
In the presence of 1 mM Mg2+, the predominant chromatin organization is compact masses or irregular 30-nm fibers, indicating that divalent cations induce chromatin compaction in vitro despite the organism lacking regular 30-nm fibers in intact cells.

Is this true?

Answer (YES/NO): YES